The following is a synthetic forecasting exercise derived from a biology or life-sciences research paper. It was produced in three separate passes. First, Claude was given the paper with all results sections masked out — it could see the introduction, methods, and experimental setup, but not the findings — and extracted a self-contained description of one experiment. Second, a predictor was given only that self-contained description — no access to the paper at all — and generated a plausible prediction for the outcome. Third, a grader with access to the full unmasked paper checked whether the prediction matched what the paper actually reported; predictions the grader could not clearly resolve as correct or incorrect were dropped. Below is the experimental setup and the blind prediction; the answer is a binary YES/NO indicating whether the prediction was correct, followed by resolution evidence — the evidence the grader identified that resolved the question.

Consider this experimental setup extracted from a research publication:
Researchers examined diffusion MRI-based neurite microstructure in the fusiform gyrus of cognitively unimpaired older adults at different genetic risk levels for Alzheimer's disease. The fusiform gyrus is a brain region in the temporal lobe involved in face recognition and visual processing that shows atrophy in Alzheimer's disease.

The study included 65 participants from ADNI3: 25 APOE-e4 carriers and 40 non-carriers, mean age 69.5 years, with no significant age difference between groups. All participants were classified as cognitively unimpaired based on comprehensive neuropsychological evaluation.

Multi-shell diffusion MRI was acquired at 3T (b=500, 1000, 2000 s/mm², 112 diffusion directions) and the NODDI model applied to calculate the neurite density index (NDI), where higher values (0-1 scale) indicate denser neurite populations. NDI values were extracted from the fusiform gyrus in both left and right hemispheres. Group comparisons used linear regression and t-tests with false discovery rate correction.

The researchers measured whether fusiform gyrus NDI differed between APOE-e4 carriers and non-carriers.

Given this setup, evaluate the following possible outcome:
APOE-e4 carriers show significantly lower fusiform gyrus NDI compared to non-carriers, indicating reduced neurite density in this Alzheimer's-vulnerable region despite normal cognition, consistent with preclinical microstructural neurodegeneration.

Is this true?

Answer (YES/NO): NO